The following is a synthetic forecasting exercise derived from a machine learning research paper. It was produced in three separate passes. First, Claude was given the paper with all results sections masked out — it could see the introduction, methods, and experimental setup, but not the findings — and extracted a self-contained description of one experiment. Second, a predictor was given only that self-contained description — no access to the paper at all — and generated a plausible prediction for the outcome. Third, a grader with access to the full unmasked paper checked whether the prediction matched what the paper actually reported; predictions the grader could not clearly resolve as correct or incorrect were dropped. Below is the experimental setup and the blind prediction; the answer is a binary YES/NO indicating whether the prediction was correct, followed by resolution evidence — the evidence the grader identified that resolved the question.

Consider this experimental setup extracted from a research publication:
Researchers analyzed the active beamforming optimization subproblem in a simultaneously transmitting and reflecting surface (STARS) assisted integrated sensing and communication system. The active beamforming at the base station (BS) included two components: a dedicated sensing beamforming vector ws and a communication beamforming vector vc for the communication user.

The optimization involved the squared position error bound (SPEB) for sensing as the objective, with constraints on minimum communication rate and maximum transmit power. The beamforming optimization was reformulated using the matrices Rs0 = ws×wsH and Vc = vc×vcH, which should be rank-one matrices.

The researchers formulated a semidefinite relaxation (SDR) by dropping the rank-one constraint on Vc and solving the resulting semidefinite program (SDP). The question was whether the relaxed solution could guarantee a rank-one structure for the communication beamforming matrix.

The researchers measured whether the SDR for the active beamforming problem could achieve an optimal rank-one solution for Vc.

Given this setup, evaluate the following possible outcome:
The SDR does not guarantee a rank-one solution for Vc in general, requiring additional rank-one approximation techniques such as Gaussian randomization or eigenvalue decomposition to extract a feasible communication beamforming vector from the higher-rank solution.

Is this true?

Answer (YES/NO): NO